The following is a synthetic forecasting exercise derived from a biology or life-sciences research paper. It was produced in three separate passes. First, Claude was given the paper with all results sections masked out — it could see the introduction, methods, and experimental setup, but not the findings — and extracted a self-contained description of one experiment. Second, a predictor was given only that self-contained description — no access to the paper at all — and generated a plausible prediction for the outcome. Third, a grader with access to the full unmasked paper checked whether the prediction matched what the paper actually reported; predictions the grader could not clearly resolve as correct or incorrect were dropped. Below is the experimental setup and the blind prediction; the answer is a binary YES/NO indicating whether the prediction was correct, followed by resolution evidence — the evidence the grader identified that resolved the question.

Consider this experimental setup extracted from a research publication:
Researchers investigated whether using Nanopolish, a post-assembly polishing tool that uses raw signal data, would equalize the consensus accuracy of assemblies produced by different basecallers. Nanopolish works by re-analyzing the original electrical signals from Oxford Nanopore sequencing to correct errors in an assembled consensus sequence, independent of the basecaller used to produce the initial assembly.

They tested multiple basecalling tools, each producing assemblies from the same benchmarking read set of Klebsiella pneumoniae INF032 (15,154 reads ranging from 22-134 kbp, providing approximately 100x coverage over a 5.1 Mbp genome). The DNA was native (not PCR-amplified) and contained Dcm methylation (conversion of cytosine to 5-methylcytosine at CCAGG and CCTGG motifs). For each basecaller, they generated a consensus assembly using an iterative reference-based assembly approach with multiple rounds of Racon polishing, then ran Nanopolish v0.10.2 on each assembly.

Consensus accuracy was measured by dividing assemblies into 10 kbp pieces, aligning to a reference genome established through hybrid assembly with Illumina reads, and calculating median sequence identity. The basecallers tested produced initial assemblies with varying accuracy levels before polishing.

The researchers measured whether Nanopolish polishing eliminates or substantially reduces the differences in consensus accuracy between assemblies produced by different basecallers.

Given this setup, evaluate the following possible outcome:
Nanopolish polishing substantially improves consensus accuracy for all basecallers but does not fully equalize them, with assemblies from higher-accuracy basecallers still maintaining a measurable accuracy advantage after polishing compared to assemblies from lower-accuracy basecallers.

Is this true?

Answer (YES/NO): YES